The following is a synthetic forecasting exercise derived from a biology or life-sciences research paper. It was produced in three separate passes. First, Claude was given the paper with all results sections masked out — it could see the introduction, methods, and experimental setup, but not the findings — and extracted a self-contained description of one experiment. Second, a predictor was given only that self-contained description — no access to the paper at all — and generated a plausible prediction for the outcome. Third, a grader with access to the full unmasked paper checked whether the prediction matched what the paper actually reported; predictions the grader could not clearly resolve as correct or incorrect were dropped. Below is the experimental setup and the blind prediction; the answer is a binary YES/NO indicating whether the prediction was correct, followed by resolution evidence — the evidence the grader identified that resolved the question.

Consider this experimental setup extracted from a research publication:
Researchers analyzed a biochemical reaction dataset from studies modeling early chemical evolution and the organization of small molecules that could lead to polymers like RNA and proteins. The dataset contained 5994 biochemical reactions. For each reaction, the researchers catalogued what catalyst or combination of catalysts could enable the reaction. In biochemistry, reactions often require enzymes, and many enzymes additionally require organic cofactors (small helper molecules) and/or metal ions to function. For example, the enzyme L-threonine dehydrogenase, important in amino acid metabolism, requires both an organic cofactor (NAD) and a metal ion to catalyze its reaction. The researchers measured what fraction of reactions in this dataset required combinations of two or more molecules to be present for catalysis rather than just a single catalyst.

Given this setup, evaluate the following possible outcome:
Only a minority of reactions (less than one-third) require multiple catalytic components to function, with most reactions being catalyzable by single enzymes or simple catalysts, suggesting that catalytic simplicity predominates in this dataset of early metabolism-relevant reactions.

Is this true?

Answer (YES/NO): YES